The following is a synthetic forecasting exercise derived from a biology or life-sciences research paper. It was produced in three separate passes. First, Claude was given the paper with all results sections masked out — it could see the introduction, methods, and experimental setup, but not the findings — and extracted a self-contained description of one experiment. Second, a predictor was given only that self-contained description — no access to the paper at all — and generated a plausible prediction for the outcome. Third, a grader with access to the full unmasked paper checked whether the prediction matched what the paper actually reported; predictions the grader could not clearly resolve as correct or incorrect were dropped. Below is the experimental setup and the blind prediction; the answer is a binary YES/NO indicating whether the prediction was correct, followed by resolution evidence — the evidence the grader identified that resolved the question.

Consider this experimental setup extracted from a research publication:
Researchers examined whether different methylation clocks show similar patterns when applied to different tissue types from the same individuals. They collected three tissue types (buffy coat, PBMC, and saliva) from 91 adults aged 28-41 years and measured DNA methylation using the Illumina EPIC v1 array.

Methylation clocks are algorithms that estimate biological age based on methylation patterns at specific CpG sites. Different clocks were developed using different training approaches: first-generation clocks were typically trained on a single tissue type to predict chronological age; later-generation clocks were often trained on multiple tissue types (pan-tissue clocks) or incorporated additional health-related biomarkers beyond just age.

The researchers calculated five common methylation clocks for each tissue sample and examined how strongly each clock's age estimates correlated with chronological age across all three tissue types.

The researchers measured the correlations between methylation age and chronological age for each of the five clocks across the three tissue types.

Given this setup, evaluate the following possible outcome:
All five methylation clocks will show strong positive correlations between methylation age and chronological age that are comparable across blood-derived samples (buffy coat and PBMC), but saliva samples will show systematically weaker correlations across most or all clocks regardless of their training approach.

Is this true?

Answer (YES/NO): NO